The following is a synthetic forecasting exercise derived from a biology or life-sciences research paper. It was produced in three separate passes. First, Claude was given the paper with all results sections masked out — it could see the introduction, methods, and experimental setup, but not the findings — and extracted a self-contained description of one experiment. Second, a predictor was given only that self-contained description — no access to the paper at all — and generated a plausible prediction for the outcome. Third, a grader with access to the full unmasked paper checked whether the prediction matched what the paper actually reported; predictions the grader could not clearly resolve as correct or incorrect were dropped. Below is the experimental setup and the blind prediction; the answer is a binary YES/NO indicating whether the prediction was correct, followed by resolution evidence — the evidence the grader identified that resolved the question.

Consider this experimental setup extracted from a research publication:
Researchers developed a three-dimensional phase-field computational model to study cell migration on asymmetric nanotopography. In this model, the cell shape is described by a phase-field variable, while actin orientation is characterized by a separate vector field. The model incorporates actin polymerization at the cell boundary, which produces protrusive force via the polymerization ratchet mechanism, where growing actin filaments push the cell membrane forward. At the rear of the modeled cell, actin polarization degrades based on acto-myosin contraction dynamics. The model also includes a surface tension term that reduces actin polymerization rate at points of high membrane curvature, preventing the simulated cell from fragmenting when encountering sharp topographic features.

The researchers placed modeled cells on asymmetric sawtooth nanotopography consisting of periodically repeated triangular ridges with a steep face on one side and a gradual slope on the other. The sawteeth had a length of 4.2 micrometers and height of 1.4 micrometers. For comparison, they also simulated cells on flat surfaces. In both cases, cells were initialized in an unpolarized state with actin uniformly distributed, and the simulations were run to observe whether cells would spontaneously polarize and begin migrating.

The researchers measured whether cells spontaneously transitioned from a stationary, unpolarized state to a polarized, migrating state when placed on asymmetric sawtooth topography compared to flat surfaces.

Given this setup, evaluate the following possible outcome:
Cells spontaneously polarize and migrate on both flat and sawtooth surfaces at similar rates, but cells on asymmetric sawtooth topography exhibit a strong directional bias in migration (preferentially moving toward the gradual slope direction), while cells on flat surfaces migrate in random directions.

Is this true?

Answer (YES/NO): NO